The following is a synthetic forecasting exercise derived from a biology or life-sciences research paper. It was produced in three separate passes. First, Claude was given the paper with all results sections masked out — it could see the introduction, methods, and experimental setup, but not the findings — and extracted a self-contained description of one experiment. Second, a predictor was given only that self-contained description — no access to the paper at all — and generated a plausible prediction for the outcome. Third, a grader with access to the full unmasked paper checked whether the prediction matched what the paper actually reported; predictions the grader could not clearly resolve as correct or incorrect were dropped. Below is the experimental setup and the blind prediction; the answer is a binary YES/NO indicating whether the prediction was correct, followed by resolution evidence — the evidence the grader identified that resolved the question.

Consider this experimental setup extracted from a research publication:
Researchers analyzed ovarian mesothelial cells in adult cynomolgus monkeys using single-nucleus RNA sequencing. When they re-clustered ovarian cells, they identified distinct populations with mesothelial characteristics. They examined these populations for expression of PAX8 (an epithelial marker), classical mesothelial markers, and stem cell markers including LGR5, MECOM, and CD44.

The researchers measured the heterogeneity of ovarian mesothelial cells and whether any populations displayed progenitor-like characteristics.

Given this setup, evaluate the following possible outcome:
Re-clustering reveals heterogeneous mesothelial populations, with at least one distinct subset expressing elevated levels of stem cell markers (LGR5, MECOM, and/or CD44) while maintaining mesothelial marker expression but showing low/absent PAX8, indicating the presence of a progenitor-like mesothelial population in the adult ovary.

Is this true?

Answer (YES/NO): NO